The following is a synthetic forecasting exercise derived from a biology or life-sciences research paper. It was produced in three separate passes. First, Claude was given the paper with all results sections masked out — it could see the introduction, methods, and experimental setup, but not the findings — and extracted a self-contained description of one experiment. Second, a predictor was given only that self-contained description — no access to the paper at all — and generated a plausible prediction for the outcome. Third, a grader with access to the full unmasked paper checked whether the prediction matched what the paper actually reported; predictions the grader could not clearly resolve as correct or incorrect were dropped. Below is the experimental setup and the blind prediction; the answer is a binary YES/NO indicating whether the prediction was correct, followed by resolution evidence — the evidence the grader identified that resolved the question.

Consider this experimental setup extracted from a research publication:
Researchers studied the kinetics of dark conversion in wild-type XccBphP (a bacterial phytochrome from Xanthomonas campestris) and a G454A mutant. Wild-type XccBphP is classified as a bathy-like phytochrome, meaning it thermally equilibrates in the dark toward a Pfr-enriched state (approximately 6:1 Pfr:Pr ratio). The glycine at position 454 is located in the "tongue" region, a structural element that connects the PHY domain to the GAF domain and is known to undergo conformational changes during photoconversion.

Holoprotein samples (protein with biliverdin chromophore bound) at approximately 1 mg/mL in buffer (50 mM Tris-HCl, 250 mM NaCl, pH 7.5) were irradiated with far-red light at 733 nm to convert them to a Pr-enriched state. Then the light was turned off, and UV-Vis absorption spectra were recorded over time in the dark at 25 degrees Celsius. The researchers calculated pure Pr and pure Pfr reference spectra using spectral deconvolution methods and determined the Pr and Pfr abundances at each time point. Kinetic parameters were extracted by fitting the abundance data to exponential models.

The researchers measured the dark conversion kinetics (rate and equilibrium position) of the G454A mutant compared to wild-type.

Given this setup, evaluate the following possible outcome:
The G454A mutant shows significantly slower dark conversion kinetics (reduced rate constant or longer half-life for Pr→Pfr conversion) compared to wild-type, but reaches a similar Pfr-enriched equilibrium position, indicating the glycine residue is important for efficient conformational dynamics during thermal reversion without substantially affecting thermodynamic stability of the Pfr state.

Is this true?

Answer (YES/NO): NO